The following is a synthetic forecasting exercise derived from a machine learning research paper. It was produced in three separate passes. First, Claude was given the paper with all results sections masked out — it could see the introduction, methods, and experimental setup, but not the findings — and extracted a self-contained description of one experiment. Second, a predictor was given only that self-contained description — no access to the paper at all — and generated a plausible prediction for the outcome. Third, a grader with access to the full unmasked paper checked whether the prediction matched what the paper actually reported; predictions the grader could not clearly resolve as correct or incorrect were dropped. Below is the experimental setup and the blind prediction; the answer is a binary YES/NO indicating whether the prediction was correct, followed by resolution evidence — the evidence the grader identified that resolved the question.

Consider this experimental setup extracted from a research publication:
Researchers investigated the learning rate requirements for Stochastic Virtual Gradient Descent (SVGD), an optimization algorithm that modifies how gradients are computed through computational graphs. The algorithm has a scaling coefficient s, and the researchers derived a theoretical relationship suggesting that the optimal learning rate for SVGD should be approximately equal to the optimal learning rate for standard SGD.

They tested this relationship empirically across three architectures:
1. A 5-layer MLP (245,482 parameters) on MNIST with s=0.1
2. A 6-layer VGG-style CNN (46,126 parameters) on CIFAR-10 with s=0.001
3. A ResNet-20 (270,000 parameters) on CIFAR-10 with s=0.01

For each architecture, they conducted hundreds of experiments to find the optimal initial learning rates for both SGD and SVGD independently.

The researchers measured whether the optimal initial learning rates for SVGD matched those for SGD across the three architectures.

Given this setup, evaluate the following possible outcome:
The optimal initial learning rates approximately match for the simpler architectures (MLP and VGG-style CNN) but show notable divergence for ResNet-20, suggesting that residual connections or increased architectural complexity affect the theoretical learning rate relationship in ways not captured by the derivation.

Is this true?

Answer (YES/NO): NO